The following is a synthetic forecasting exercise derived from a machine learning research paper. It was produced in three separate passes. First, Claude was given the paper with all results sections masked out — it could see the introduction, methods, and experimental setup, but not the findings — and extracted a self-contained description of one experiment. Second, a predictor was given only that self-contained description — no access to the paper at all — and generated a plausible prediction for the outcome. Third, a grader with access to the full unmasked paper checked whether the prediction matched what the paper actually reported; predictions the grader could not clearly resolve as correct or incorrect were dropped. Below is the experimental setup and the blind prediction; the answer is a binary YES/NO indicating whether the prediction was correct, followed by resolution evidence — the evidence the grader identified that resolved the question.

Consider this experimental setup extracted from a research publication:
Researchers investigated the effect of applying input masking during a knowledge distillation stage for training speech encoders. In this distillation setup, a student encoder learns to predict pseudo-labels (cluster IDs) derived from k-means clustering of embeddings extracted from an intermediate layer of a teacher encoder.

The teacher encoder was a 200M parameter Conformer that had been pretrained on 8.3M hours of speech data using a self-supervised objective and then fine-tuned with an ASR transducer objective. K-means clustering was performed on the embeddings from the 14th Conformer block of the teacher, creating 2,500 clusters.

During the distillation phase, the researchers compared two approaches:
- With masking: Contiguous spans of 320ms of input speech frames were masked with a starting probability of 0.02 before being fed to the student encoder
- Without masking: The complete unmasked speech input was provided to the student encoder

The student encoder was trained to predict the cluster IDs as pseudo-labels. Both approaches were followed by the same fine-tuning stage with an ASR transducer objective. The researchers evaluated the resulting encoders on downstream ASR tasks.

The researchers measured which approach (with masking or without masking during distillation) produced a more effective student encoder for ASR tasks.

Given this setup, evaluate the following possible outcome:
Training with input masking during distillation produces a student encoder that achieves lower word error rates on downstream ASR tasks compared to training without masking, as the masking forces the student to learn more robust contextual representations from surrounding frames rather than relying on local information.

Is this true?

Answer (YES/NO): NO